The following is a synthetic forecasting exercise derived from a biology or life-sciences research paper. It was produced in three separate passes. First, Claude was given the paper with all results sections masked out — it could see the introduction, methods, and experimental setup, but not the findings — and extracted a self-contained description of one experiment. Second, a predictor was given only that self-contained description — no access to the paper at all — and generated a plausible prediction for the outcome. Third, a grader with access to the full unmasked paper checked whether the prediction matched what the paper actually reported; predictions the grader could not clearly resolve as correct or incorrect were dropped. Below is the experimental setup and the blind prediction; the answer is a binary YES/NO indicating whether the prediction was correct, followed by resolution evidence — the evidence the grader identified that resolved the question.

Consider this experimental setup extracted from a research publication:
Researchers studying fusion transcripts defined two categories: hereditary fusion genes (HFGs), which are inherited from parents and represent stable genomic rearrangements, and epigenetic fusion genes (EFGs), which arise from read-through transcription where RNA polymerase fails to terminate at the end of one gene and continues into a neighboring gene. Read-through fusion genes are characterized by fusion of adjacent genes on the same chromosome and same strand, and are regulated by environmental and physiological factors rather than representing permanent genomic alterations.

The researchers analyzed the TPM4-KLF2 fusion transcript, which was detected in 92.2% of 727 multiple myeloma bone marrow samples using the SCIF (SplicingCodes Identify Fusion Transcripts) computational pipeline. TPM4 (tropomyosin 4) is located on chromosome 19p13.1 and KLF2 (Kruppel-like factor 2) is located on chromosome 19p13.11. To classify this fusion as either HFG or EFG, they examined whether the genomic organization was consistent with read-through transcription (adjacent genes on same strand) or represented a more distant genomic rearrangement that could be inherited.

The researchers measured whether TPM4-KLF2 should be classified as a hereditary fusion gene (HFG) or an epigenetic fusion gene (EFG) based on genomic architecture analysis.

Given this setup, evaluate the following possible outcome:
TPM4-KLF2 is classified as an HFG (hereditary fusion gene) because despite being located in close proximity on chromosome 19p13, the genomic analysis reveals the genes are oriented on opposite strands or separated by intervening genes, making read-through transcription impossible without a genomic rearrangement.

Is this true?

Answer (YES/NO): YES